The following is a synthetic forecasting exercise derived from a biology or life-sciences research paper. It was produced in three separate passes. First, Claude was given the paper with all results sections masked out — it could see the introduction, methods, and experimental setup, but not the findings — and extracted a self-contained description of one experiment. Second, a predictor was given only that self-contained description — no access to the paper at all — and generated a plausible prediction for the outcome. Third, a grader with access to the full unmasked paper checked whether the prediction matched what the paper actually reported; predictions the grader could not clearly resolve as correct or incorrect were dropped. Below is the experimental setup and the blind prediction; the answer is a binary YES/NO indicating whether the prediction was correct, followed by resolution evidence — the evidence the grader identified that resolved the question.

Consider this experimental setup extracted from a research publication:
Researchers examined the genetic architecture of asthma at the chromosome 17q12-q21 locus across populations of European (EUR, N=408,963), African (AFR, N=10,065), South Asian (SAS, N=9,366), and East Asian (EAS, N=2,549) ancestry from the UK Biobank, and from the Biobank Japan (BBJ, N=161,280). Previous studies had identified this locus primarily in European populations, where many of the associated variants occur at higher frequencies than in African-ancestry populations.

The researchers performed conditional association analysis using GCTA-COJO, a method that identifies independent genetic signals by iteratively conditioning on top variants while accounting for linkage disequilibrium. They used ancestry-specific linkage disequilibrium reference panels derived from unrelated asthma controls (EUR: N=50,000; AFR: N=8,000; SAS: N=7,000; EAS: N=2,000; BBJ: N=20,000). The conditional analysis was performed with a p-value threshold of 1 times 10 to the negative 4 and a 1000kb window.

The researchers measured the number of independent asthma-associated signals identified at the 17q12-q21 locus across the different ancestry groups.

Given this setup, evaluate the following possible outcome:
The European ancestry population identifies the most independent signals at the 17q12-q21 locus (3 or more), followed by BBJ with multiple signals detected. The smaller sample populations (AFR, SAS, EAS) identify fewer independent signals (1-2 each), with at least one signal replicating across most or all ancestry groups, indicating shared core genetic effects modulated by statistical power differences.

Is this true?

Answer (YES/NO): NO